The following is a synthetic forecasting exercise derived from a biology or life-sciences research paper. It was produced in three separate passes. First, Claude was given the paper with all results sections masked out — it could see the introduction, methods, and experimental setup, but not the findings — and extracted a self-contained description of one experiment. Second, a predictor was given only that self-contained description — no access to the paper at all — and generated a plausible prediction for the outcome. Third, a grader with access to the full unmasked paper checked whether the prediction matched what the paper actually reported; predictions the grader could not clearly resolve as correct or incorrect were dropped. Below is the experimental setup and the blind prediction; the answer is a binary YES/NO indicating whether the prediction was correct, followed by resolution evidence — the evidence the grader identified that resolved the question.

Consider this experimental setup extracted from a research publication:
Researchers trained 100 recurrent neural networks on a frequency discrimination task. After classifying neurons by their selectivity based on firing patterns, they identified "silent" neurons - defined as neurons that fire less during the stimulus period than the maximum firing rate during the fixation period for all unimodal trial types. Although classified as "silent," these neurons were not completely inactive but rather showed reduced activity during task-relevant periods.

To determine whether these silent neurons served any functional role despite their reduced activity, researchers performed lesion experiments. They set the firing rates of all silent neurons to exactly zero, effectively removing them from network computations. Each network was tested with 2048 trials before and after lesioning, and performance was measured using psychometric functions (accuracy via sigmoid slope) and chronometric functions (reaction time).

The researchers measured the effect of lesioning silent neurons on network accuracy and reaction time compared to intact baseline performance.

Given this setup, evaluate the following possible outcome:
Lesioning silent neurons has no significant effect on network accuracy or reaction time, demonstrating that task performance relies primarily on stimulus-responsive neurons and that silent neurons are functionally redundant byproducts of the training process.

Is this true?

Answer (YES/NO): NO